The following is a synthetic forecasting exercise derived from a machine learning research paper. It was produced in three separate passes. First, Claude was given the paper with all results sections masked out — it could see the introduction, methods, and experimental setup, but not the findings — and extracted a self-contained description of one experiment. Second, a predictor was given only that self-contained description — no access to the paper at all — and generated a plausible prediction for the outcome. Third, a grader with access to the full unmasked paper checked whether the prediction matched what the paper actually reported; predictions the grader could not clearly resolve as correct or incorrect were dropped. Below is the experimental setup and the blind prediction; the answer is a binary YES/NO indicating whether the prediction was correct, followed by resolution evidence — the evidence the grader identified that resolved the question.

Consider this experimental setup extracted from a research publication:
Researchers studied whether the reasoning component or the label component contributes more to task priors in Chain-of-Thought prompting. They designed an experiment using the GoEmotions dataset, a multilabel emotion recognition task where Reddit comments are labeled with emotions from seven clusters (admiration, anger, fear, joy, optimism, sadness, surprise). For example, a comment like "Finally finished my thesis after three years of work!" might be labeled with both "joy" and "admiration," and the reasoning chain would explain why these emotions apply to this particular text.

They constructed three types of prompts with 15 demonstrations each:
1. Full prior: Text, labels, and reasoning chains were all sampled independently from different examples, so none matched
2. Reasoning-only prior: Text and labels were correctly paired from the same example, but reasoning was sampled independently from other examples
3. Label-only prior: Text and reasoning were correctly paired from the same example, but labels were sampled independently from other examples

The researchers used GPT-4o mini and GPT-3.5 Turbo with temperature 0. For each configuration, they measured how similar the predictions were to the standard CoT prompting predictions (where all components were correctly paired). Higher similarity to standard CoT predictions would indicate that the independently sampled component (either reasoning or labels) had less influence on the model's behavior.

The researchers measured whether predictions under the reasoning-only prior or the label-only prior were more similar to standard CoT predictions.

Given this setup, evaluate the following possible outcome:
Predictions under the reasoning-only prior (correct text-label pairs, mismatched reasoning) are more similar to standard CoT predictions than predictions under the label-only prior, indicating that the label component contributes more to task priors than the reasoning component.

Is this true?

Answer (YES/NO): NO